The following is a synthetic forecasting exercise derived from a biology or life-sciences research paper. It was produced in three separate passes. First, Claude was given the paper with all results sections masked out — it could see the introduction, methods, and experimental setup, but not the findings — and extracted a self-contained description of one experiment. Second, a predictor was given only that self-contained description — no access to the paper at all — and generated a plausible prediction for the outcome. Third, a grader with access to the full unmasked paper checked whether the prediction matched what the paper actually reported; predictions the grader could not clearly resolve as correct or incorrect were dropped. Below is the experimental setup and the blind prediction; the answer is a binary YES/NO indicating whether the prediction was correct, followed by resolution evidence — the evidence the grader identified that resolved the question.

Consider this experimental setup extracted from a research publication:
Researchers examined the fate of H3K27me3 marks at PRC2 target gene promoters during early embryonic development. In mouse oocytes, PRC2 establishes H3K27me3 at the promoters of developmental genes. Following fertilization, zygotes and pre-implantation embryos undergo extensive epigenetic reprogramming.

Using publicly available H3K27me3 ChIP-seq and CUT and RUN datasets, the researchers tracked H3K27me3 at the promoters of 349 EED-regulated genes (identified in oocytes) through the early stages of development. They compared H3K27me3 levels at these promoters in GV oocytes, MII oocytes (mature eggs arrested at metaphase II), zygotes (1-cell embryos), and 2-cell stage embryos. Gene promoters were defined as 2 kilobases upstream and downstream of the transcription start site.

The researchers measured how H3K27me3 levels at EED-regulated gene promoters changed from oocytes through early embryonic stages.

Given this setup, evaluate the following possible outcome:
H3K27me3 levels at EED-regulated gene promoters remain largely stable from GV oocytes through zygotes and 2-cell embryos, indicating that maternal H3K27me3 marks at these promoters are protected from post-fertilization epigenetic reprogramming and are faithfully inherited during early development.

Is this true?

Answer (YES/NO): NO